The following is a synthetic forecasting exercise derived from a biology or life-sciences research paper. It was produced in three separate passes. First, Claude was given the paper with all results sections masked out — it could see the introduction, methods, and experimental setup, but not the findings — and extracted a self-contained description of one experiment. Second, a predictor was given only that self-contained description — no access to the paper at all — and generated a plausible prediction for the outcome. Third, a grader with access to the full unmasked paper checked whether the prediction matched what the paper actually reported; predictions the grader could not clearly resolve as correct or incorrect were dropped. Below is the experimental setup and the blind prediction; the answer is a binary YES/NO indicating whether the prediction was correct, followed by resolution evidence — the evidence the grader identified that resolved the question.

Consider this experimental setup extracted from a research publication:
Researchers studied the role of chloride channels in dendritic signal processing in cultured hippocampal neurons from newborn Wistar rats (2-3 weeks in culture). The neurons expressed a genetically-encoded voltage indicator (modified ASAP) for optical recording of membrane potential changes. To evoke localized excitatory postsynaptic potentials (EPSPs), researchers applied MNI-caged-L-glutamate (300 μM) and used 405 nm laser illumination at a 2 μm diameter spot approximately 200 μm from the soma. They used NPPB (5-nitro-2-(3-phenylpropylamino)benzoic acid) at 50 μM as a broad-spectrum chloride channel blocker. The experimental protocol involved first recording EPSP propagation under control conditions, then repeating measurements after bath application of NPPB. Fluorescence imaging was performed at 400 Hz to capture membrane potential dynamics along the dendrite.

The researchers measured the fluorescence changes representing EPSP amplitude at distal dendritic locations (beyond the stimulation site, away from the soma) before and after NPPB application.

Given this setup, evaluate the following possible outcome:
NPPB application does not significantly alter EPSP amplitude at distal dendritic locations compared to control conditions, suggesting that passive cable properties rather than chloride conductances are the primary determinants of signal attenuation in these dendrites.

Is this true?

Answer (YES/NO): NO